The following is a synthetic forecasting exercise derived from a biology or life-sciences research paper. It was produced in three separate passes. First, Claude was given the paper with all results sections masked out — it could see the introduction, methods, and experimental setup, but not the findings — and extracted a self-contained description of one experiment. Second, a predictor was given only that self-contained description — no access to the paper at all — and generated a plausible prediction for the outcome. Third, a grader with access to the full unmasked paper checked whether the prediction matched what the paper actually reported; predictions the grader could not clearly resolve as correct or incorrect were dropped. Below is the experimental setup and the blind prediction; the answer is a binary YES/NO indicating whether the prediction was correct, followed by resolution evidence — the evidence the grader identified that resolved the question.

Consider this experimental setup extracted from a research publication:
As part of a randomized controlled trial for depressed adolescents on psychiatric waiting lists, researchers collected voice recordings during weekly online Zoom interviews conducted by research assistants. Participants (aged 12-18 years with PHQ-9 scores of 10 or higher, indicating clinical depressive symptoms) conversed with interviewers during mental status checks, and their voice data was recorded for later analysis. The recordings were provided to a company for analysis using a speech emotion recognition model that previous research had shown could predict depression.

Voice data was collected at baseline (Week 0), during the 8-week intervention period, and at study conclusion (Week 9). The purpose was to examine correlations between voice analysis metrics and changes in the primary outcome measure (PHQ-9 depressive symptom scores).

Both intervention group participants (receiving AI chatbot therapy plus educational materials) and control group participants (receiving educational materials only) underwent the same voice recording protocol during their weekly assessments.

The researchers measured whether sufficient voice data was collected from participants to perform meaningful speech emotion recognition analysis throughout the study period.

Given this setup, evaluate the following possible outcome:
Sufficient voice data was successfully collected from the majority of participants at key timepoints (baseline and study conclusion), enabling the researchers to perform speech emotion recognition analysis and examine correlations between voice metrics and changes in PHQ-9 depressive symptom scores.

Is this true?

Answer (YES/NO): NO